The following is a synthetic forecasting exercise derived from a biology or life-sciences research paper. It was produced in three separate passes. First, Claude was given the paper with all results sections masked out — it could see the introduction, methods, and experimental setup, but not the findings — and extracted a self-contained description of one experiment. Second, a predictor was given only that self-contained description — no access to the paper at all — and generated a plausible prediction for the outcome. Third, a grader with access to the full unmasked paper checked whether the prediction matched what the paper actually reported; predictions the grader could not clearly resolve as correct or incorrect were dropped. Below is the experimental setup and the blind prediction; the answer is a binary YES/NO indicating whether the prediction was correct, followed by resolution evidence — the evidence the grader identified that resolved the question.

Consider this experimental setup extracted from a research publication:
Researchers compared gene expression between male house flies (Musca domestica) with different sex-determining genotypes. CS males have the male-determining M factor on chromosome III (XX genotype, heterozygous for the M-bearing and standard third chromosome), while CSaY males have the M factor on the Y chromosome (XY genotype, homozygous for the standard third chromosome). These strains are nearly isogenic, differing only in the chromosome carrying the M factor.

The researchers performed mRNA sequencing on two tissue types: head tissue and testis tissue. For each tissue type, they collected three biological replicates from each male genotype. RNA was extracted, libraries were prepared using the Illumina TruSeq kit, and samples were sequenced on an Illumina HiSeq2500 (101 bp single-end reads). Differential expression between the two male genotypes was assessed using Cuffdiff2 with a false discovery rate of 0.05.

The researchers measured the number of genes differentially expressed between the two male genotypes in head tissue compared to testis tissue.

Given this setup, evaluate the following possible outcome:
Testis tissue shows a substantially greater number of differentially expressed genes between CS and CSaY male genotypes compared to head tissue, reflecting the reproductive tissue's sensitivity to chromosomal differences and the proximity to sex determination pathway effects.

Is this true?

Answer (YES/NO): YES